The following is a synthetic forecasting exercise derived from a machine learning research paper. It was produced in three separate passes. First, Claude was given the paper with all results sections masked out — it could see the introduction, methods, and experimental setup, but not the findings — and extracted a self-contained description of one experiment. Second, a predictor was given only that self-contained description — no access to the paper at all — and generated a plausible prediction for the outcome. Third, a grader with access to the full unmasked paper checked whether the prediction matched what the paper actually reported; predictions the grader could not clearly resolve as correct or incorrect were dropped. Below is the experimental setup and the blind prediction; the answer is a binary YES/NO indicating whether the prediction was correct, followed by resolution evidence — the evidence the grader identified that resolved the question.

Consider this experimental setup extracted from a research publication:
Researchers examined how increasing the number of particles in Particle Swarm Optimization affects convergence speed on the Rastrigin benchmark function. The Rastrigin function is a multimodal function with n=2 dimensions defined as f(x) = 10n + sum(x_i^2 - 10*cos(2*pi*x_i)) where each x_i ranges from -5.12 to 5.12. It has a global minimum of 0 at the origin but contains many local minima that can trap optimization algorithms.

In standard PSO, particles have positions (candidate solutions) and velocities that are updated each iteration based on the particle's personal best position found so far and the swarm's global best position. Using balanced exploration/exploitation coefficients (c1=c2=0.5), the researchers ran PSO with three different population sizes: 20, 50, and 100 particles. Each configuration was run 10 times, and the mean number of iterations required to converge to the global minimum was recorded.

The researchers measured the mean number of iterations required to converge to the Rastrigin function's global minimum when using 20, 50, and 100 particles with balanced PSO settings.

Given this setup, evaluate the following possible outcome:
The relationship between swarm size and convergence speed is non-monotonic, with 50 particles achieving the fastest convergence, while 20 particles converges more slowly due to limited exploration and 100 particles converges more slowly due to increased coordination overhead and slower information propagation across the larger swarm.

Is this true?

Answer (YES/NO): NO